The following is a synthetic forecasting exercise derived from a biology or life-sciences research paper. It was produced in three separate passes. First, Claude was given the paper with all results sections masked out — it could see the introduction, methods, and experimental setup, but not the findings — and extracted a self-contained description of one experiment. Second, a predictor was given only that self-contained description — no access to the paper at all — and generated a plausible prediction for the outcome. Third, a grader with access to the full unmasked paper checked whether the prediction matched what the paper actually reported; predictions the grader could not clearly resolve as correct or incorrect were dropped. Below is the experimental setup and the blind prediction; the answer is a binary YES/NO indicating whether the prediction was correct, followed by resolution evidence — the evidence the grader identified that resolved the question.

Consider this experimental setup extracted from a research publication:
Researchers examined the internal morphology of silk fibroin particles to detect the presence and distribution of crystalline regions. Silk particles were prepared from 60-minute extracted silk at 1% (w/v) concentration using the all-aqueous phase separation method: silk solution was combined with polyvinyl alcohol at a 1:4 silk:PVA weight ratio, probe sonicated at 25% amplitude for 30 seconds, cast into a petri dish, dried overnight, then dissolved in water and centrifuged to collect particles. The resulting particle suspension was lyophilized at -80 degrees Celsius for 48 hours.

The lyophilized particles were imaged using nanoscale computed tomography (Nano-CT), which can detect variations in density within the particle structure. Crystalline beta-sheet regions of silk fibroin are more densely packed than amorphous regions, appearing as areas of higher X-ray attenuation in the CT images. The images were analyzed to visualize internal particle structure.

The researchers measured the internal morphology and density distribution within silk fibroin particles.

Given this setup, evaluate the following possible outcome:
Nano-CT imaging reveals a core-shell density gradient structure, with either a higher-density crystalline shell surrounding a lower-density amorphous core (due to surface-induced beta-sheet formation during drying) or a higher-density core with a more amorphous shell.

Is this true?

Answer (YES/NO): YES